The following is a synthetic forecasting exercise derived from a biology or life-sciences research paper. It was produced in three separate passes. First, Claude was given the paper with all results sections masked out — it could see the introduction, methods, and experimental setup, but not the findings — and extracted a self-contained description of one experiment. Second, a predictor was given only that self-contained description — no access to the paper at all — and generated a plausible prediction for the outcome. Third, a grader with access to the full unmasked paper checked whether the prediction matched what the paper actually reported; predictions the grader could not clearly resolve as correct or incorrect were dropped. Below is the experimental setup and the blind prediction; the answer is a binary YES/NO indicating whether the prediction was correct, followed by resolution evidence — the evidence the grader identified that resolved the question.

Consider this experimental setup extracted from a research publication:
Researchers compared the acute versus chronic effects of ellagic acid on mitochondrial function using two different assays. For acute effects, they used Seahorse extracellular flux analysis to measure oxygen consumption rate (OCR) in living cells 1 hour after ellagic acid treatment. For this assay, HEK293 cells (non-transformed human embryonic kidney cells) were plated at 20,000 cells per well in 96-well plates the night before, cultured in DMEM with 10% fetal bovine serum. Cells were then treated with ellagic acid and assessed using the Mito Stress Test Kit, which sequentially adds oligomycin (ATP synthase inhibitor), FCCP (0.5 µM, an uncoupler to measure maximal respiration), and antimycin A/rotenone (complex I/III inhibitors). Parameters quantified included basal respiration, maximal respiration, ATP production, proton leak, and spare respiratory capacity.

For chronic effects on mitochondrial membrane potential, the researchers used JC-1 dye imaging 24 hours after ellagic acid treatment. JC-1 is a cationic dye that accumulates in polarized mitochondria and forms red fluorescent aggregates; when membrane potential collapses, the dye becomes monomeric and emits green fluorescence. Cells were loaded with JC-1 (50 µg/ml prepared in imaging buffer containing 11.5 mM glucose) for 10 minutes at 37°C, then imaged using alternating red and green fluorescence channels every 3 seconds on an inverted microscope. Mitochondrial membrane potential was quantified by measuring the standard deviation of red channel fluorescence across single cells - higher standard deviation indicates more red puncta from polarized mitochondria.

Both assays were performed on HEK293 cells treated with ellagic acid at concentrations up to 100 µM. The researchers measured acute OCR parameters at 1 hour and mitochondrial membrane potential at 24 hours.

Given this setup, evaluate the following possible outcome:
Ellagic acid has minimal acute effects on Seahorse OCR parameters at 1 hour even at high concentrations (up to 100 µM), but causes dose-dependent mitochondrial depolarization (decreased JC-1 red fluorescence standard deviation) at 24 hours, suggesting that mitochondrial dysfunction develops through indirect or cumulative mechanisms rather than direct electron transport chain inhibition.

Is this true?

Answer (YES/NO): NO